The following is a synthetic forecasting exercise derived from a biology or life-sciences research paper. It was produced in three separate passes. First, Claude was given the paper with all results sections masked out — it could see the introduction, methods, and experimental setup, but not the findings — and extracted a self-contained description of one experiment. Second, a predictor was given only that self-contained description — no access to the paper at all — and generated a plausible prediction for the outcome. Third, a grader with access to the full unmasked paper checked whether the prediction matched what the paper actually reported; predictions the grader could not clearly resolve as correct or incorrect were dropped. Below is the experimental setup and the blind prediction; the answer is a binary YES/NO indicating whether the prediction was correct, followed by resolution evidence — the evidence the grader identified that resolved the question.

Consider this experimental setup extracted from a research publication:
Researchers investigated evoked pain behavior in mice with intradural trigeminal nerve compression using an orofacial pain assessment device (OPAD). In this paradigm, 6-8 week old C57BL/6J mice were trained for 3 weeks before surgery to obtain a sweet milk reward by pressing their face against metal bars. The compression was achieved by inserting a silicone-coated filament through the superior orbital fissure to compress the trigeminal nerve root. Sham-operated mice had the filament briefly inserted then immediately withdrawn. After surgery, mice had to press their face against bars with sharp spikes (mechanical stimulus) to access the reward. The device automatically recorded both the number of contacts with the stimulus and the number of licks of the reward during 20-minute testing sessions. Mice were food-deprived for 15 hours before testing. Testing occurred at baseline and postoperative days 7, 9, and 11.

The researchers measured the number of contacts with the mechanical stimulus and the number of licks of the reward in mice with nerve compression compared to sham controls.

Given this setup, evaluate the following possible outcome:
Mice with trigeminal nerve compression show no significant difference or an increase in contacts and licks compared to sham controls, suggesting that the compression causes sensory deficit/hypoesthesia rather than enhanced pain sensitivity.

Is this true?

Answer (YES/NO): NO